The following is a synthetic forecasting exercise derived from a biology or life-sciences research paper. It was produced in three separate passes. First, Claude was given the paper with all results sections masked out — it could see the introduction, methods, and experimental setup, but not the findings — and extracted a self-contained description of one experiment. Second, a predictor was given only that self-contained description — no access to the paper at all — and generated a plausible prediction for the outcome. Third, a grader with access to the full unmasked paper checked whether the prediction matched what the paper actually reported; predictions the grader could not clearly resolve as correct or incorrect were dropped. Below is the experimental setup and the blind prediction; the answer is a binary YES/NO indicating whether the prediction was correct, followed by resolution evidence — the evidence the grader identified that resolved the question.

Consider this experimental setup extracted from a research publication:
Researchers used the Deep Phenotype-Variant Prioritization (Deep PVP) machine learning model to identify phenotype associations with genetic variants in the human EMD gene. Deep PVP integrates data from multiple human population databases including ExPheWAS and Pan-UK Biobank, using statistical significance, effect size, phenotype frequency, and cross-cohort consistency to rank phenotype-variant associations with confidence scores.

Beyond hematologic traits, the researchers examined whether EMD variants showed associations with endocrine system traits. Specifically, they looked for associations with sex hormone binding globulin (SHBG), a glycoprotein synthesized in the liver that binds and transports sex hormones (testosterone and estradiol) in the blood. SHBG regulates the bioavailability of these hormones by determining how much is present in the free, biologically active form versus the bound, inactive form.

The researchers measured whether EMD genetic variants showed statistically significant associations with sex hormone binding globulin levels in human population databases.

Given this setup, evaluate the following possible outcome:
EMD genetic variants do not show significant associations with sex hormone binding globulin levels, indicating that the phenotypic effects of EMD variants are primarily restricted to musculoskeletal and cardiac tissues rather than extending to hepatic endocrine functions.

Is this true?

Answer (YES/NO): NO